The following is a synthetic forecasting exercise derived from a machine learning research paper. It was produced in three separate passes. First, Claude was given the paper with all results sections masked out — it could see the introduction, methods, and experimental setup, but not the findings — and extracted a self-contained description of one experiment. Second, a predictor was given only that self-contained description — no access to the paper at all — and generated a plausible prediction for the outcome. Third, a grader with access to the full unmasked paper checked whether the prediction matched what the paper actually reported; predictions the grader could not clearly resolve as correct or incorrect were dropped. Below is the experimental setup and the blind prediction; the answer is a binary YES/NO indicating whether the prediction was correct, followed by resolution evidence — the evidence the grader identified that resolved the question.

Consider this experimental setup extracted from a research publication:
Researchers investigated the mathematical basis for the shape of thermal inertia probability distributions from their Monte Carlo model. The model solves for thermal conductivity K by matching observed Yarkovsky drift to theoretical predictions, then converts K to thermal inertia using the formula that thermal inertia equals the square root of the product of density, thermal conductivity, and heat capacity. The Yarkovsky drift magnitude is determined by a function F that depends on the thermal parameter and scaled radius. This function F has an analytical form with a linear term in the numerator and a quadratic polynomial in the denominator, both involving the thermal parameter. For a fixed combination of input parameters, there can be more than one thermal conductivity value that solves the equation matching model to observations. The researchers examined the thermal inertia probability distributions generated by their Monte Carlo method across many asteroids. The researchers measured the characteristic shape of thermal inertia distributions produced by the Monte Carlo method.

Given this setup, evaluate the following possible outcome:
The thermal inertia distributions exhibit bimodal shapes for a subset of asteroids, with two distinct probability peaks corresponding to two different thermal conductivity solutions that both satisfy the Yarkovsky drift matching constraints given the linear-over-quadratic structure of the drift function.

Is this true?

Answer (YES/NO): YES